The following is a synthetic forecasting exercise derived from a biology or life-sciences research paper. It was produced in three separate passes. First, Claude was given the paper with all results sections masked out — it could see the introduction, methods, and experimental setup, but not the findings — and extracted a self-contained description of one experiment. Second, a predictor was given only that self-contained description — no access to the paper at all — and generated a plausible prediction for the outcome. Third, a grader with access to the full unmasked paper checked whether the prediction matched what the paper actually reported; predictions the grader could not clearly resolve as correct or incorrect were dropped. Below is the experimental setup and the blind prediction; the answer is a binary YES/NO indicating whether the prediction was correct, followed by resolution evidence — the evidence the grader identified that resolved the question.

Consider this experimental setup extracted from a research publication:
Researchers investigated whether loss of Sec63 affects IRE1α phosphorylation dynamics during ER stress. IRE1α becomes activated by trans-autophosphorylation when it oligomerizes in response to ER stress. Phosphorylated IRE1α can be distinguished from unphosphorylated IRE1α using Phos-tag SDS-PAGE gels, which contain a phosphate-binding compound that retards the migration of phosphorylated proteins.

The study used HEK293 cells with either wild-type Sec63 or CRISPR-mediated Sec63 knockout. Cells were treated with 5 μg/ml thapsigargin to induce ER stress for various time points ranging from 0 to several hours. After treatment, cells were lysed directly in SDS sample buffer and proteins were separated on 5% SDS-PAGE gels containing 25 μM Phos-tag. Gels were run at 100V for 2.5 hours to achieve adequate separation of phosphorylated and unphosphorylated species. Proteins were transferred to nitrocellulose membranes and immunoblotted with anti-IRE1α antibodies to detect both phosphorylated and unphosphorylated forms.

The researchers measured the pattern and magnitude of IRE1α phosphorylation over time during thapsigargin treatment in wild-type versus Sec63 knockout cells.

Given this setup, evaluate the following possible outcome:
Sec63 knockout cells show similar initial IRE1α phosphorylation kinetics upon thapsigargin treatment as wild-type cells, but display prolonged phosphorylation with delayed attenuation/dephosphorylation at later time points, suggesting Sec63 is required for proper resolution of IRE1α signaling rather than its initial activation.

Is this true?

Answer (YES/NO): YES